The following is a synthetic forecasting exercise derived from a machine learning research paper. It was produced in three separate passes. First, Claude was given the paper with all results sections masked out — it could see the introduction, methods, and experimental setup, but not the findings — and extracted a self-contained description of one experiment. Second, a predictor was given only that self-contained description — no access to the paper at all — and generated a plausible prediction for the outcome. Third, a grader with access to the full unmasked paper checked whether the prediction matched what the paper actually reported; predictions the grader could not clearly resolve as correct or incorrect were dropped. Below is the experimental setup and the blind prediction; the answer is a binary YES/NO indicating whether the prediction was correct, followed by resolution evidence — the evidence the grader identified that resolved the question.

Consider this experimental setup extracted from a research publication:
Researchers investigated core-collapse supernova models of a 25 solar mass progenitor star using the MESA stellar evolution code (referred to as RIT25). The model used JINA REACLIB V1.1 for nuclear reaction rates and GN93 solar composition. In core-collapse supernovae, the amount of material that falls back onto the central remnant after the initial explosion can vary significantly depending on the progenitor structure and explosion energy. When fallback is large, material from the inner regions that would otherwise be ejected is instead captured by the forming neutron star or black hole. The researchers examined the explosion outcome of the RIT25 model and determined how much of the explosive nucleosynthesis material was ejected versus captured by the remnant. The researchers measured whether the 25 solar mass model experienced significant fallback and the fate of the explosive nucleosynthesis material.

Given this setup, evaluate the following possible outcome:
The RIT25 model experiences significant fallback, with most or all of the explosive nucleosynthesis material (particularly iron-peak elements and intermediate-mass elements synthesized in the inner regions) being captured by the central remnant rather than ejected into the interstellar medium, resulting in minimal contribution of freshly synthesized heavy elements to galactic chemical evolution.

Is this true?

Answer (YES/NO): YES